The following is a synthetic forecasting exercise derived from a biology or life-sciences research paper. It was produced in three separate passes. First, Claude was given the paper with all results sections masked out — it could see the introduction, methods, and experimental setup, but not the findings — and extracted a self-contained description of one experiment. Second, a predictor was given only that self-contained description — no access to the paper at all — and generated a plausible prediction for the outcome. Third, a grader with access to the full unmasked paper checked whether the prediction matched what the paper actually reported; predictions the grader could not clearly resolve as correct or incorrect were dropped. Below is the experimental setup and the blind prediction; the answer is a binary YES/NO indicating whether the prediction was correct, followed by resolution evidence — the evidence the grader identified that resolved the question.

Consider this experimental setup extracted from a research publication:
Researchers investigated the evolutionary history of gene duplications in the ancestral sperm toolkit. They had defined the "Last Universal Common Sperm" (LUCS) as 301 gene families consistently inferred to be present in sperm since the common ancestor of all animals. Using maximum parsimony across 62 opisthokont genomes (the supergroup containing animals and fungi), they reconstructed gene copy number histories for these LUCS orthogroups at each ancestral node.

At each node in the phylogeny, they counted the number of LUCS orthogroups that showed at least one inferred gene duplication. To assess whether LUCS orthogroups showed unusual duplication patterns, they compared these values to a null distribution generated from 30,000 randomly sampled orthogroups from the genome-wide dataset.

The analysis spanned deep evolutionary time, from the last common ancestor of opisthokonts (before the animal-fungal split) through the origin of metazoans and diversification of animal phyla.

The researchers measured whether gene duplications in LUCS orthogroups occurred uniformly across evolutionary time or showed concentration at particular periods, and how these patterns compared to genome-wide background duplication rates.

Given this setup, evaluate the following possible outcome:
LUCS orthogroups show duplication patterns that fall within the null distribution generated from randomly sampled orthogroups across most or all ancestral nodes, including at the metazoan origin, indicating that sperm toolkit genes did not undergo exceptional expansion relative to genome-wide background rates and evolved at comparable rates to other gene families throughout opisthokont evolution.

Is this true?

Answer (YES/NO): NO